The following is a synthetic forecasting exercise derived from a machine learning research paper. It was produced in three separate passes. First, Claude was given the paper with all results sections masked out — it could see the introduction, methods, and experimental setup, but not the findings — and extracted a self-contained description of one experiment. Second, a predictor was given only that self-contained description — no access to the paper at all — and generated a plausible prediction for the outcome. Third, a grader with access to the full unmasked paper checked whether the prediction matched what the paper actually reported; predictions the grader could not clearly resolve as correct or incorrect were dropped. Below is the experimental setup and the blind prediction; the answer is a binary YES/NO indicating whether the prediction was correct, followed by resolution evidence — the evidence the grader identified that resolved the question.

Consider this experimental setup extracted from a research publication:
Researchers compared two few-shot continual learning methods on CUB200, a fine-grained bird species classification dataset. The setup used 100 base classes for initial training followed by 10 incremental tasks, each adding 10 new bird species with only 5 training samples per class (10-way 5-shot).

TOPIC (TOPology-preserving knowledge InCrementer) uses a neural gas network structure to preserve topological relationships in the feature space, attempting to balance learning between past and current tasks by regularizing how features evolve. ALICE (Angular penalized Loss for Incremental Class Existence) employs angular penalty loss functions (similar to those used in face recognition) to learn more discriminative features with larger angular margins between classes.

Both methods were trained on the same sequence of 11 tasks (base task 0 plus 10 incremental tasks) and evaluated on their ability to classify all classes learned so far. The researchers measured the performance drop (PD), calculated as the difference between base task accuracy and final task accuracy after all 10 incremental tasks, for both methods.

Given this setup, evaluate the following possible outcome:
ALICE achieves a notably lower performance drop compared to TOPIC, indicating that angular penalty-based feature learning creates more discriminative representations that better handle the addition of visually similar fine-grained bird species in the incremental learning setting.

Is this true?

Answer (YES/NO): YES